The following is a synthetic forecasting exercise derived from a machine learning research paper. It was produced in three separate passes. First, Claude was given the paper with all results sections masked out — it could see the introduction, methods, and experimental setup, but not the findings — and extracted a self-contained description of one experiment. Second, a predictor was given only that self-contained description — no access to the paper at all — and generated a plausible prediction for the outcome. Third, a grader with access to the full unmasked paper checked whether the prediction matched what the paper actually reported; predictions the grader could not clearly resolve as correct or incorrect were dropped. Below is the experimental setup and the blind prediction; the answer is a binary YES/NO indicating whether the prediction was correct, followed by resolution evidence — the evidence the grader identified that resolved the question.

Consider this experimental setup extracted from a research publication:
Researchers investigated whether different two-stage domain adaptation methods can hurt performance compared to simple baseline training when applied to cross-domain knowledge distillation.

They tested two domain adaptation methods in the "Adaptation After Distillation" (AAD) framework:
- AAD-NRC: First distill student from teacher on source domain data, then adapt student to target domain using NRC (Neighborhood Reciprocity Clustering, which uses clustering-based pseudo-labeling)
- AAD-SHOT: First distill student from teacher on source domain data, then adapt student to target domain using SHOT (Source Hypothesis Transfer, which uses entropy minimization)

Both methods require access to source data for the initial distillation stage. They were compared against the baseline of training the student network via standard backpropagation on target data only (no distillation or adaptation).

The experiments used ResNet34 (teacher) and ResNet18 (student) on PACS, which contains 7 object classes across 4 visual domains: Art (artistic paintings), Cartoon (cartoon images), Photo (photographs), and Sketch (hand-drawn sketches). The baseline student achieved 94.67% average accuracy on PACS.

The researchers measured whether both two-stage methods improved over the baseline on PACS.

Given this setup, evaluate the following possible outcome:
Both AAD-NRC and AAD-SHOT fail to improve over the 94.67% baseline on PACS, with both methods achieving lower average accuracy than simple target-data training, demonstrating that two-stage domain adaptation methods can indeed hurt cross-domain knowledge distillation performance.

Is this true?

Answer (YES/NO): NO